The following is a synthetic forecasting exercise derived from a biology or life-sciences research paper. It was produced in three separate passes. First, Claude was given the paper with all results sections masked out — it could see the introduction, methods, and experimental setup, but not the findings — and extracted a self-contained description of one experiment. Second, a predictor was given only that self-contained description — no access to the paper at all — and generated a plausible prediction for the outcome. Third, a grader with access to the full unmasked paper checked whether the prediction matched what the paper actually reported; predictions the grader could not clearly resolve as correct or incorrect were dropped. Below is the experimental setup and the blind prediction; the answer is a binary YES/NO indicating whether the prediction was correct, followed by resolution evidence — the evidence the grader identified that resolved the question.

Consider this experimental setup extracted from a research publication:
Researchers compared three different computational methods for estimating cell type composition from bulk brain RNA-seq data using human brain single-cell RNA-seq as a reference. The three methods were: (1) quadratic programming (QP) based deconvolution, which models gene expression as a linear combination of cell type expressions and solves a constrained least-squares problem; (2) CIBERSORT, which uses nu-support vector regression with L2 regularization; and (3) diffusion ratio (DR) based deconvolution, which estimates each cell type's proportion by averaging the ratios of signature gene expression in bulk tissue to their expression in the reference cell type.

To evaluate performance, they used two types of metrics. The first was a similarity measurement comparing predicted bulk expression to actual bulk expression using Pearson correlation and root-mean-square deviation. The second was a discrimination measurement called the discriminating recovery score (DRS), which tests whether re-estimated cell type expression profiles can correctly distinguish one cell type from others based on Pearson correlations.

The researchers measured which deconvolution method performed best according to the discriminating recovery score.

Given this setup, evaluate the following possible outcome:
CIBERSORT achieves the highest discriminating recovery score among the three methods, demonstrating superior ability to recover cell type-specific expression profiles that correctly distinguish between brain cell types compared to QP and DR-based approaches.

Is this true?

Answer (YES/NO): NO